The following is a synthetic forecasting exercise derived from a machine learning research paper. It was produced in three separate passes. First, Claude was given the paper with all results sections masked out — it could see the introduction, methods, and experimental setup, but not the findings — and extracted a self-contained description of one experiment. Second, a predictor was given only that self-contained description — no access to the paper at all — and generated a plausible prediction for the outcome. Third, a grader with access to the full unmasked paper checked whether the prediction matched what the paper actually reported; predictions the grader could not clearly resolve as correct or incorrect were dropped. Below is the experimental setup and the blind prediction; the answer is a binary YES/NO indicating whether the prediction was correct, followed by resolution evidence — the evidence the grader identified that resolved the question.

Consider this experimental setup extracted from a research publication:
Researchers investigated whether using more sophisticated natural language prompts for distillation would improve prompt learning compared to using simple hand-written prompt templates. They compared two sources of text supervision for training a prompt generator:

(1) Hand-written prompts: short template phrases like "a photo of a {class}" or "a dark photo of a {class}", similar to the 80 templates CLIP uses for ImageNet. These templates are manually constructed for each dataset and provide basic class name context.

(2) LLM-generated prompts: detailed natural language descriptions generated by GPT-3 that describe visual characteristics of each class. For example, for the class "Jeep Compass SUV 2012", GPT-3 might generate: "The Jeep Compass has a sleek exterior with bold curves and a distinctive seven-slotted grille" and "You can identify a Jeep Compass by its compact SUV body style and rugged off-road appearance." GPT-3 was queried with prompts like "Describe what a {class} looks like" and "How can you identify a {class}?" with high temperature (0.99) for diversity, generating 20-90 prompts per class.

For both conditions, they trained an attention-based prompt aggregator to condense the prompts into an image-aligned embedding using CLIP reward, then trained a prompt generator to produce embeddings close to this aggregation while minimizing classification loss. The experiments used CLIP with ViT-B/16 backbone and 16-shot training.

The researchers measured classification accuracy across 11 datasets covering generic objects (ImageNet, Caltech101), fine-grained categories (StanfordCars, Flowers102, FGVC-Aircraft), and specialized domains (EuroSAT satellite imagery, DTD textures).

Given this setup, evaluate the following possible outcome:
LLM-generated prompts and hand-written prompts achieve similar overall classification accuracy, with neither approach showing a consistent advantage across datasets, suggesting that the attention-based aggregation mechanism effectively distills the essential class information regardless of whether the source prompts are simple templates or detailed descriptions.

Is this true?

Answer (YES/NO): NO